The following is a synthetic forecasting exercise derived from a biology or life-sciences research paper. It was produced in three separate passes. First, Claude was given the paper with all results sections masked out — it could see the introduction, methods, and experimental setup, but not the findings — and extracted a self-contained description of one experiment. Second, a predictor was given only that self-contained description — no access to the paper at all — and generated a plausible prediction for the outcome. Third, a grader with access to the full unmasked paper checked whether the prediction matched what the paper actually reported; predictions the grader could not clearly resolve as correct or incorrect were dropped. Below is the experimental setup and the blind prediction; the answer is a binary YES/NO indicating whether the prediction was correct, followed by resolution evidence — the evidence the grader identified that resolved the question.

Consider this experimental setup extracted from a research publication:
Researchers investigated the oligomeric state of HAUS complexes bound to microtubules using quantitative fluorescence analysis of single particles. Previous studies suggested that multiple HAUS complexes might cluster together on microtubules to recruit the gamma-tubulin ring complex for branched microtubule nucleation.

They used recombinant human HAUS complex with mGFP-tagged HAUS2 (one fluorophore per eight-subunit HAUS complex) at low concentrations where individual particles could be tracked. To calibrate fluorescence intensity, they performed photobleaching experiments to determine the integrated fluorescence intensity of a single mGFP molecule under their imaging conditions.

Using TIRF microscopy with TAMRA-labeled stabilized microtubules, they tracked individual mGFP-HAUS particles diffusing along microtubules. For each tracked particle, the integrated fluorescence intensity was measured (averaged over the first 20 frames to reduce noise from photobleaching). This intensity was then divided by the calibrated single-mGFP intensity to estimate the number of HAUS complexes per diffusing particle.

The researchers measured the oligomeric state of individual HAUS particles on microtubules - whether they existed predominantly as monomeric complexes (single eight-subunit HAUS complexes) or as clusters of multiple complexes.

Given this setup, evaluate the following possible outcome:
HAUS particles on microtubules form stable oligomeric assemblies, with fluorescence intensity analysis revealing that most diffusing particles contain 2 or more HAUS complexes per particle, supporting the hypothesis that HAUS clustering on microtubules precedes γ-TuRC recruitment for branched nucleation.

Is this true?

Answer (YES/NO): NO